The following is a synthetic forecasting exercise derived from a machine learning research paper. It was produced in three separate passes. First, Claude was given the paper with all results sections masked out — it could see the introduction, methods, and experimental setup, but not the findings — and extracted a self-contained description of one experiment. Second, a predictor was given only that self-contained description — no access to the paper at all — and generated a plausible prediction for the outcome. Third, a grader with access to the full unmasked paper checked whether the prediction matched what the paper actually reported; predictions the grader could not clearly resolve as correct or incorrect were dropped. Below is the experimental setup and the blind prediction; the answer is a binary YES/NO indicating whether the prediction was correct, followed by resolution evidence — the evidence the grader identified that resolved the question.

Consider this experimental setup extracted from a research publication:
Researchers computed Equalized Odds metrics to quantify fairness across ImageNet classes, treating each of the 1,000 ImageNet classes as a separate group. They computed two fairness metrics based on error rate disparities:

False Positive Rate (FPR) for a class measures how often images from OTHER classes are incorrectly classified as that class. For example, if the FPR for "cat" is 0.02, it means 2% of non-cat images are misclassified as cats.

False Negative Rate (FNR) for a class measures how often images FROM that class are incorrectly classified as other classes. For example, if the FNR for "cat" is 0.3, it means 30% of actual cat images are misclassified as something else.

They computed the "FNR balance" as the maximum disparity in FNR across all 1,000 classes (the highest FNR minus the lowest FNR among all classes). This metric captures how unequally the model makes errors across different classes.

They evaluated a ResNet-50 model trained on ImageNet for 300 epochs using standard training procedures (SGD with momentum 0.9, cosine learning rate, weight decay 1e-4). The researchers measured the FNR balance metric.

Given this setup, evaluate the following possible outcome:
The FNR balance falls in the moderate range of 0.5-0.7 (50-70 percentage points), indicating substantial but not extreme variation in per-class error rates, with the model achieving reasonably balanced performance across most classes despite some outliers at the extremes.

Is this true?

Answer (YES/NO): NO